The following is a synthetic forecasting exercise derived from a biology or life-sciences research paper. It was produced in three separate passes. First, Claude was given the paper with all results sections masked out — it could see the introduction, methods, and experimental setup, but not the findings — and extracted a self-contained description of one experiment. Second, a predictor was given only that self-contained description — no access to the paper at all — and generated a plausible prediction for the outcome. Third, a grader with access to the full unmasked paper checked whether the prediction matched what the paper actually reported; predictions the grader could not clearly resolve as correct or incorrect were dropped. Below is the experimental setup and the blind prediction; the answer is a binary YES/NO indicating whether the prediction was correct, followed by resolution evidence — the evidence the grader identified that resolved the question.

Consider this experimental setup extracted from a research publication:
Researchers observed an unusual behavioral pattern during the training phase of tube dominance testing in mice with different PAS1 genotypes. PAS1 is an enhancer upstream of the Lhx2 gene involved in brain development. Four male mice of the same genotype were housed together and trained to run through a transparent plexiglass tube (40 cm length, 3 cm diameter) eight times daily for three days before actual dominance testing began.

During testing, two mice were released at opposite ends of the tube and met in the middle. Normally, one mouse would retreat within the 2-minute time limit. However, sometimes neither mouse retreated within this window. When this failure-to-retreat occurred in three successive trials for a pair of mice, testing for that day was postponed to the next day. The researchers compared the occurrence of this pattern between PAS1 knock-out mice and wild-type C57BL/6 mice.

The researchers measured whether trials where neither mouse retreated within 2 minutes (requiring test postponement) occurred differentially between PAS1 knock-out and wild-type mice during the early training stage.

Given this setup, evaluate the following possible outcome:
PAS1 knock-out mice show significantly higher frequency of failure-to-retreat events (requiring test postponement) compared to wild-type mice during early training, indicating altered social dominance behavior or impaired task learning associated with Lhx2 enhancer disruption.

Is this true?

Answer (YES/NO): YES